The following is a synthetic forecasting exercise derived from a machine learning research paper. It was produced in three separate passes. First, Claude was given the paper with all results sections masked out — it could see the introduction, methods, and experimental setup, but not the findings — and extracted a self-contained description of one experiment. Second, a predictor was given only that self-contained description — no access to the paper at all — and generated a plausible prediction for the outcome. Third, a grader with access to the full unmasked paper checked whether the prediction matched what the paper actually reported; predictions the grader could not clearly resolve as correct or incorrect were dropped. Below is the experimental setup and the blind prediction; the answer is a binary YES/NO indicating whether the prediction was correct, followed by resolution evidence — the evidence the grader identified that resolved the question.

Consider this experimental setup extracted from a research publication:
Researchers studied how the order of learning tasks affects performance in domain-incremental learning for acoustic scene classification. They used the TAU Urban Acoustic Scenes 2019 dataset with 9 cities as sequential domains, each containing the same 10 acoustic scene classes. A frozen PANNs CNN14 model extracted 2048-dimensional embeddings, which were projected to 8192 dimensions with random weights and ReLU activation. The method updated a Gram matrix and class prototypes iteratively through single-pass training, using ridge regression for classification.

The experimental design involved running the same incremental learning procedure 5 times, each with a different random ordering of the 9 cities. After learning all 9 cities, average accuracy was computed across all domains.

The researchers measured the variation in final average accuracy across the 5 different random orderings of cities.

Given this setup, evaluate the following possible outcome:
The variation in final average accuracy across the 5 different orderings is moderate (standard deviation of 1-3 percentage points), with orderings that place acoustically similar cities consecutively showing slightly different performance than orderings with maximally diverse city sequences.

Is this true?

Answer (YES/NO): NO